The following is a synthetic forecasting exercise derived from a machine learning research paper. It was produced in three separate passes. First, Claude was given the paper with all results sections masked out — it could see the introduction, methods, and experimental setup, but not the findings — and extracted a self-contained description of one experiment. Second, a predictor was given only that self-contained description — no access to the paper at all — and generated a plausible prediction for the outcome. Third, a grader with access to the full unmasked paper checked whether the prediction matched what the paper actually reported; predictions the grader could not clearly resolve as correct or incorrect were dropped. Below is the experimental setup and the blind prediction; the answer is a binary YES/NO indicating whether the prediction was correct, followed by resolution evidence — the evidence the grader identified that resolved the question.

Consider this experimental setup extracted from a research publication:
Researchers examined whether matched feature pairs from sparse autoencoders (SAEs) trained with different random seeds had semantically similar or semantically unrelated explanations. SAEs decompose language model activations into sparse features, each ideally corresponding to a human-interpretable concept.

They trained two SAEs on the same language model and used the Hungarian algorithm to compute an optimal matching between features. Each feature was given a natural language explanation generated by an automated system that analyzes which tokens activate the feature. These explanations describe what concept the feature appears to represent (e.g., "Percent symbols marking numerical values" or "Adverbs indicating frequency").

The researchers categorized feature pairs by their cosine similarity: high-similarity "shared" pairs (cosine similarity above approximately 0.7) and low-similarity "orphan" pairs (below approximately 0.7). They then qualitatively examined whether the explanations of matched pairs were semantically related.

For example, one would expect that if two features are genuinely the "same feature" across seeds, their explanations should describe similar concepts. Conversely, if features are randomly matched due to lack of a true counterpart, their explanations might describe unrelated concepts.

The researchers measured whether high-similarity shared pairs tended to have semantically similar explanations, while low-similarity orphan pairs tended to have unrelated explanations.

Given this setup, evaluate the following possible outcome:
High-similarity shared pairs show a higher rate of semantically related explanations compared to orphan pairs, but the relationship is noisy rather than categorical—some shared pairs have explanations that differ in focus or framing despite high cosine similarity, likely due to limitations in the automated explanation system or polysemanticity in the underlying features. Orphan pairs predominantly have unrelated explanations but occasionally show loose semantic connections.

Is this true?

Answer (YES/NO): NO